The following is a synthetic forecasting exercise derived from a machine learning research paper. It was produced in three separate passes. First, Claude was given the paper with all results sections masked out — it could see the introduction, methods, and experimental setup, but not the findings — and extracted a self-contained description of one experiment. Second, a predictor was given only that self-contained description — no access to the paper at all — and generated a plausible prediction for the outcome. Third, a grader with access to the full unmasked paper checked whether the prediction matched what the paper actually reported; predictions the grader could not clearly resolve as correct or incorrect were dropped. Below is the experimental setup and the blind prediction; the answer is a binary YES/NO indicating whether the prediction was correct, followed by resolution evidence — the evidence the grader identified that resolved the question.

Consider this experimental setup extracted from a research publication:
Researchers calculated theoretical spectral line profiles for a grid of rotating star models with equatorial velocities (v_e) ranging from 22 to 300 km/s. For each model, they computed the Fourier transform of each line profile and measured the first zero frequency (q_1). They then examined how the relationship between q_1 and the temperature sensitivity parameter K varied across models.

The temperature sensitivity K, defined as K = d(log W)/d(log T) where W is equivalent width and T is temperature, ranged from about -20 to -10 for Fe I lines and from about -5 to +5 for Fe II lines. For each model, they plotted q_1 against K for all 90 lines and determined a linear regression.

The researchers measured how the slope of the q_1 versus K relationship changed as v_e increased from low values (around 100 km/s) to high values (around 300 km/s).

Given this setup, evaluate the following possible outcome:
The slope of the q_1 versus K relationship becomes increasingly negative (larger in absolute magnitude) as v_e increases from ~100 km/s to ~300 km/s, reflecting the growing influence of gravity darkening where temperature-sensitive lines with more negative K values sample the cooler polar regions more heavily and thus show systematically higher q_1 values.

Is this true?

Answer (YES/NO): NO